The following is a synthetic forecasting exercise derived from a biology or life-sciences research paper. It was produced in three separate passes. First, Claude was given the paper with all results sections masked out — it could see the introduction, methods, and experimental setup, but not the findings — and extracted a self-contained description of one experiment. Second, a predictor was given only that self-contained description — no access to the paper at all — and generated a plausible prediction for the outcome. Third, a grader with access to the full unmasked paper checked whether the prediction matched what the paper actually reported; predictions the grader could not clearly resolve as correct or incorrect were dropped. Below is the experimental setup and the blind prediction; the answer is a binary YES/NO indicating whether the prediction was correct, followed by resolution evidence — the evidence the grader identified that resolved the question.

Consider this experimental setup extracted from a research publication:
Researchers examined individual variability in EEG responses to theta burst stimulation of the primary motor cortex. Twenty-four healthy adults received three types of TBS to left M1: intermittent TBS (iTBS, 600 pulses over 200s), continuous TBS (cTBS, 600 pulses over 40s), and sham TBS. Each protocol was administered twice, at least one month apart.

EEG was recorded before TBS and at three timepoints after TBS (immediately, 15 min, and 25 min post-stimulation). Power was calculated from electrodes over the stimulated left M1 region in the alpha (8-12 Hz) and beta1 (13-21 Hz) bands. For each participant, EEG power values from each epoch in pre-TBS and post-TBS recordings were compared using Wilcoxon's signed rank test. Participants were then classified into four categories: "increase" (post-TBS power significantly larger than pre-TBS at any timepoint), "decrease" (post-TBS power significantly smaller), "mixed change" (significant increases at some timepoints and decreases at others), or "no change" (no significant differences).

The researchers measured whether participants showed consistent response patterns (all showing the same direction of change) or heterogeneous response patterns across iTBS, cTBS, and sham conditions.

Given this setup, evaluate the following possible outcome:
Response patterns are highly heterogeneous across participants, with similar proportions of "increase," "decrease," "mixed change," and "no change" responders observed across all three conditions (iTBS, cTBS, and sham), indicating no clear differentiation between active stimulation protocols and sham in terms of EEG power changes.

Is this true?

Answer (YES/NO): YES